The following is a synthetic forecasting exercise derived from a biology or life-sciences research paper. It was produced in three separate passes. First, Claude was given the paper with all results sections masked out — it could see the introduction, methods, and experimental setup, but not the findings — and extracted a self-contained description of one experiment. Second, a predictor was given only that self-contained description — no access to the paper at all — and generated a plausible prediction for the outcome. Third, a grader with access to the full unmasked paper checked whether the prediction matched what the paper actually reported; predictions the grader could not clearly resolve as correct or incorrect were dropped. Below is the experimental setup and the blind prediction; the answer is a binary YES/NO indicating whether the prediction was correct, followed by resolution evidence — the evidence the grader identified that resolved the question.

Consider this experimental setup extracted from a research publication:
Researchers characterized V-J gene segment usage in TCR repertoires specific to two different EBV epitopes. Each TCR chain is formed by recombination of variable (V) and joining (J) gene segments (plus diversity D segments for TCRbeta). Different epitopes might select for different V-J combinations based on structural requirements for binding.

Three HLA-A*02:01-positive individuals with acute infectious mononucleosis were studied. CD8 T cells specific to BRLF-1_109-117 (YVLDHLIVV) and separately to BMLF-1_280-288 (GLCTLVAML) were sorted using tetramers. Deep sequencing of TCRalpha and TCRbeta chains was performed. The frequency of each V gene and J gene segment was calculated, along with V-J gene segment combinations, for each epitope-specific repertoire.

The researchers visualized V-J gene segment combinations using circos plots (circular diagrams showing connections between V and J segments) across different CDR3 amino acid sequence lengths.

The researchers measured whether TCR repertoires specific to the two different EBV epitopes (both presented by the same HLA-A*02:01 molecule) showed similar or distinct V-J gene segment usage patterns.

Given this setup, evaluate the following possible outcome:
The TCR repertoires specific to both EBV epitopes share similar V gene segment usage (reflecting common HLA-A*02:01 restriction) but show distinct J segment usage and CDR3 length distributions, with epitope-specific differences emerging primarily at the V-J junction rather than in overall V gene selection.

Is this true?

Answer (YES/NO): NO